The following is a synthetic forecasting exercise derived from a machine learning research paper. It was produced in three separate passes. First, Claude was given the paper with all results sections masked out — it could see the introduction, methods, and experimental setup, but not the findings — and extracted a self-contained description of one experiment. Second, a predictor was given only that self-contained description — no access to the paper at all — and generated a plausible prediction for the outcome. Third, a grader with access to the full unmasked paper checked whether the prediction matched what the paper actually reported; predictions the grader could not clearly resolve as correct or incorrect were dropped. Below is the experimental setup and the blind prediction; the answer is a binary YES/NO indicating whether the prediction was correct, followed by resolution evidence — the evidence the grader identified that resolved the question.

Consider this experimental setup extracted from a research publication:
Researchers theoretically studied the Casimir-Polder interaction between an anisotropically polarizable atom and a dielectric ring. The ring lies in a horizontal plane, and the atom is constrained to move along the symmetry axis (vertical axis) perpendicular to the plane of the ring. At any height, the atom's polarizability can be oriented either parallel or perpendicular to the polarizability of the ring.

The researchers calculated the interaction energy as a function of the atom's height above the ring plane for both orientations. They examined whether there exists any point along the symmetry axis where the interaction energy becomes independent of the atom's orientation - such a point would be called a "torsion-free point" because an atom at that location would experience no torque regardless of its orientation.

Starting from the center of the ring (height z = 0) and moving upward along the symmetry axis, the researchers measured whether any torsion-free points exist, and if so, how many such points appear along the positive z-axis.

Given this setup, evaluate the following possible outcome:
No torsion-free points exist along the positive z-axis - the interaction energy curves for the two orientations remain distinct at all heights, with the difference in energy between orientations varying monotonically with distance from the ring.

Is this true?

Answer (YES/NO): NO